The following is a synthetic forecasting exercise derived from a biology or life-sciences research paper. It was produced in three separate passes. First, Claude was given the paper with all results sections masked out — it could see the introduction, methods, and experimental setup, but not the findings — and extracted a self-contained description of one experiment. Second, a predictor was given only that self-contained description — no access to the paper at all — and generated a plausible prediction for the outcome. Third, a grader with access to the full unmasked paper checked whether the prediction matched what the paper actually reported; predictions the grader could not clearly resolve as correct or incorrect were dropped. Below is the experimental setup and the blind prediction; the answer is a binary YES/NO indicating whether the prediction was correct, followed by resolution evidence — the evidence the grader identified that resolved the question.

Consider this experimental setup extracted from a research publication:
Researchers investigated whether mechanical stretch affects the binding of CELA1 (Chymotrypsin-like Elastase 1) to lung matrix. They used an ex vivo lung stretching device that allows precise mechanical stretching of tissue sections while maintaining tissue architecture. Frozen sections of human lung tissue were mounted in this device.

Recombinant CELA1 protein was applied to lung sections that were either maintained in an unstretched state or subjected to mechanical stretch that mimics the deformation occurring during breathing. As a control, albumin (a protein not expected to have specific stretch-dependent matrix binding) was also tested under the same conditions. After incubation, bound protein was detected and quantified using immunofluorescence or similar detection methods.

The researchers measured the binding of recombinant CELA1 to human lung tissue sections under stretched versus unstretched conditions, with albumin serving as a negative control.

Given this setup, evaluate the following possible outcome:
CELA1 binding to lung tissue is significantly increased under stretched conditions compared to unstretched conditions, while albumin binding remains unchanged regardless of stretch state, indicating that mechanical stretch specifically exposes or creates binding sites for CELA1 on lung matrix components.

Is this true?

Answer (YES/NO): YES